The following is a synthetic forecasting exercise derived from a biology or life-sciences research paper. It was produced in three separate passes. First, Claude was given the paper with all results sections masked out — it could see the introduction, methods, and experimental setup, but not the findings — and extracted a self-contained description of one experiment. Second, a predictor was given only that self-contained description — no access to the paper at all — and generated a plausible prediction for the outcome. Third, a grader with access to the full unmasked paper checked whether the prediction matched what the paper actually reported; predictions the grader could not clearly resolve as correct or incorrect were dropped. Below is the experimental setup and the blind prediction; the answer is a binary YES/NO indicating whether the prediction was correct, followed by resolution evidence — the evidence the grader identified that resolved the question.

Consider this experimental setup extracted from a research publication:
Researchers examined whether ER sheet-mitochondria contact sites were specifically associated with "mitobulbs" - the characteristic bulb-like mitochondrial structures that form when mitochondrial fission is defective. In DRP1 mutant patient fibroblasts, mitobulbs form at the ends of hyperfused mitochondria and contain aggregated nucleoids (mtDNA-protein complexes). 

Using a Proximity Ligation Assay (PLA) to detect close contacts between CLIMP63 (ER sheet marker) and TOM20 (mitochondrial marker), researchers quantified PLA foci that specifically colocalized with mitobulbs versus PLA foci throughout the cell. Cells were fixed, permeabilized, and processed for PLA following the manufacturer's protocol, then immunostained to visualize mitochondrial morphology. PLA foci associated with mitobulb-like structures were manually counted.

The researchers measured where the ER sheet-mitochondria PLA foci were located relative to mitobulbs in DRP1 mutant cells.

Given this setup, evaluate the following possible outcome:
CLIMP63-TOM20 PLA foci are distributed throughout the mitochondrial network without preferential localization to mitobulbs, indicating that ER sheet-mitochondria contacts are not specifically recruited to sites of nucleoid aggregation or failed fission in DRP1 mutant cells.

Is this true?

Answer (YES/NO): NO